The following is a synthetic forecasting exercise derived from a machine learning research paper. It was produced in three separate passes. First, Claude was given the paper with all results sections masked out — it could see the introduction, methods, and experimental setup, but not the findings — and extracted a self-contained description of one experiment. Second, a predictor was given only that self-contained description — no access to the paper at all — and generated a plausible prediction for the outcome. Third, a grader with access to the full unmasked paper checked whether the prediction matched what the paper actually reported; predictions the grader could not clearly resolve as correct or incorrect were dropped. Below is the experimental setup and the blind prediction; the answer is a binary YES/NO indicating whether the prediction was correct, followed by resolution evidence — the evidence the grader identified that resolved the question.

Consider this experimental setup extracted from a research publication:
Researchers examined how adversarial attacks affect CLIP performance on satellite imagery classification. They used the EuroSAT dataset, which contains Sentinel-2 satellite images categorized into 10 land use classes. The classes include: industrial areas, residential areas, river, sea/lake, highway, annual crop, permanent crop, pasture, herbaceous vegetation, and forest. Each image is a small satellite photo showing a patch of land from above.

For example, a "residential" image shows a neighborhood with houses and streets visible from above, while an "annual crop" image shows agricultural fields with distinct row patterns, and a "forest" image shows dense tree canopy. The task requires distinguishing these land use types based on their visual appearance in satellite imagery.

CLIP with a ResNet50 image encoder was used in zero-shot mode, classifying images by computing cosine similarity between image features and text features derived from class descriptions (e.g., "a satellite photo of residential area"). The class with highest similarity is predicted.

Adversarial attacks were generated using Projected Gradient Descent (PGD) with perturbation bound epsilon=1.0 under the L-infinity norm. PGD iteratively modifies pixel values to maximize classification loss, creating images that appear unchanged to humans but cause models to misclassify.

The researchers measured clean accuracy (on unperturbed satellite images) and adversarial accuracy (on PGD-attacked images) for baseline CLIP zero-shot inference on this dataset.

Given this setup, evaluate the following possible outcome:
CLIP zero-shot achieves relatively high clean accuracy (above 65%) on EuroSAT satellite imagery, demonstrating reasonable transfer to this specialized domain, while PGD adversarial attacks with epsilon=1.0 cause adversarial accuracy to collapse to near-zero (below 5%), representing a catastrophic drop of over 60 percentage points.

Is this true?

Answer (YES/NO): NO